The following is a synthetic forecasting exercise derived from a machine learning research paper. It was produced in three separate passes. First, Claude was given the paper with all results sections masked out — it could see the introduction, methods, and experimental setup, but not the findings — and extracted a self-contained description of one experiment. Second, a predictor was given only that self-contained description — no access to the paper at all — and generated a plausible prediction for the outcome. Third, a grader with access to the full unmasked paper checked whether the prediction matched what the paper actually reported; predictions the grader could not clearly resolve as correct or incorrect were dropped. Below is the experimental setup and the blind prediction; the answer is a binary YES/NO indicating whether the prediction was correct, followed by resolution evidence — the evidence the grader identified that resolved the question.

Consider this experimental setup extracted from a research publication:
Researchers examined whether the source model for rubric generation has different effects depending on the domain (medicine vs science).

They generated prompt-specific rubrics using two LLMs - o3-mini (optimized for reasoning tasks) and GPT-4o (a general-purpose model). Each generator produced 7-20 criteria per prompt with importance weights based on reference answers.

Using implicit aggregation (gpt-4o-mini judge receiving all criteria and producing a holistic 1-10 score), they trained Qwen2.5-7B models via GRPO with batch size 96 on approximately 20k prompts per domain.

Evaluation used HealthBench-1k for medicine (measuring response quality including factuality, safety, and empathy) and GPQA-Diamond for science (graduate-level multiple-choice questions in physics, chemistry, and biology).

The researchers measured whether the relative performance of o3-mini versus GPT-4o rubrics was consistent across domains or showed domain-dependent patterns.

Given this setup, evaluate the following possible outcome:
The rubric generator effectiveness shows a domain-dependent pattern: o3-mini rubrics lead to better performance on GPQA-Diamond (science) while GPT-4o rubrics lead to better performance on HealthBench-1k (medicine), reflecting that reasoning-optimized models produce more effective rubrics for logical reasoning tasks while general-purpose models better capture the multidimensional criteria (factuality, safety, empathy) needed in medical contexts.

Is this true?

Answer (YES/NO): YES